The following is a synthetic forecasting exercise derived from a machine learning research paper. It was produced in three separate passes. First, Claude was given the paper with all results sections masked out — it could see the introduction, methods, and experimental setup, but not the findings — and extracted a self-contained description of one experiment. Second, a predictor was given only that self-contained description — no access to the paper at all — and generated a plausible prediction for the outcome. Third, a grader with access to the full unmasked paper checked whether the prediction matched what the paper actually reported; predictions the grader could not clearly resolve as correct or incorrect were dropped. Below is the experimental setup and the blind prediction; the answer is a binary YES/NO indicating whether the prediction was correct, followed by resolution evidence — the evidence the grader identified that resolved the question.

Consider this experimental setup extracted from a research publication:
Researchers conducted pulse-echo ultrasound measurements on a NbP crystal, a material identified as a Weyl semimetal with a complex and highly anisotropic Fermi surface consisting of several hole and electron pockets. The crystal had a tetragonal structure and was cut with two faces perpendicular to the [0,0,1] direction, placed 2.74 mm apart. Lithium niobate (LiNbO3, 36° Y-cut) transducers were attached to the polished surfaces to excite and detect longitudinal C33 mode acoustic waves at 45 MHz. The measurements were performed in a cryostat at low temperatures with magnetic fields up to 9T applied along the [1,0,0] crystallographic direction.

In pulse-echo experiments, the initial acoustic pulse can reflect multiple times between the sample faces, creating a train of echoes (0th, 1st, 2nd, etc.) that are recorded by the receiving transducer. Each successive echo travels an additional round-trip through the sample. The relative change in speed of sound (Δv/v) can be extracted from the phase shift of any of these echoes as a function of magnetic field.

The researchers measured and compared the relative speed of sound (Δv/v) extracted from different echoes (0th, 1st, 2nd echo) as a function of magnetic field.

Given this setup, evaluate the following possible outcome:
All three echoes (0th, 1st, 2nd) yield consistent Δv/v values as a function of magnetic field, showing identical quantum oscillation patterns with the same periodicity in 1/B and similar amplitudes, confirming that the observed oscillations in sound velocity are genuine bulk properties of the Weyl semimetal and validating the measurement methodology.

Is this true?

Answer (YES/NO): NO